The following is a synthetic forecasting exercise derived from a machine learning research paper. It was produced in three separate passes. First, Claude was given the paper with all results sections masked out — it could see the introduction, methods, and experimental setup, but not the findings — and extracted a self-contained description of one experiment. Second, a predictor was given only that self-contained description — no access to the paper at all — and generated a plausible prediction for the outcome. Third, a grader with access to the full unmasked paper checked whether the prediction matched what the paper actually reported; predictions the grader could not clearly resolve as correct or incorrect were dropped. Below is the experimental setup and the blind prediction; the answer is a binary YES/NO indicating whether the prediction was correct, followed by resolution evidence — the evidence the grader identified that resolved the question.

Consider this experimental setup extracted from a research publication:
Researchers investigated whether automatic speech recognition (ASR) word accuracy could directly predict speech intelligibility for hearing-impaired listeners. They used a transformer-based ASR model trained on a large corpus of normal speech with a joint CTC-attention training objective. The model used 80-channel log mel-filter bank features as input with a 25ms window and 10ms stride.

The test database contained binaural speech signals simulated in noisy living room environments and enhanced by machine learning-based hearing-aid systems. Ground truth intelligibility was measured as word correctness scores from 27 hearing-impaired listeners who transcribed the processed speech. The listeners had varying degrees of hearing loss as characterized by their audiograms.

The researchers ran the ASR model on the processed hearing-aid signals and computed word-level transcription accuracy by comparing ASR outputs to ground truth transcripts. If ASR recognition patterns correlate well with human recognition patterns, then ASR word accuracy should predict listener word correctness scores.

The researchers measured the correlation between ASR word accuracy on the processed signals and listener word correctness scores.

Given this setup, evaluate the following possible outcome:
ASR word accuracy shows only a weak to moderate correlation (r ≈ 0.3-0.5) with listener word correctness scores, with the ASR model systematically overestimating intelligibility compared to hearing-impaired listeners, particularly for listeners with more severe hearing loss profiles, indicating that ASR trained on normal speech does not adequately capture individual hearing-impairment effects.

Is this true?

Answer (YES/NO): NO